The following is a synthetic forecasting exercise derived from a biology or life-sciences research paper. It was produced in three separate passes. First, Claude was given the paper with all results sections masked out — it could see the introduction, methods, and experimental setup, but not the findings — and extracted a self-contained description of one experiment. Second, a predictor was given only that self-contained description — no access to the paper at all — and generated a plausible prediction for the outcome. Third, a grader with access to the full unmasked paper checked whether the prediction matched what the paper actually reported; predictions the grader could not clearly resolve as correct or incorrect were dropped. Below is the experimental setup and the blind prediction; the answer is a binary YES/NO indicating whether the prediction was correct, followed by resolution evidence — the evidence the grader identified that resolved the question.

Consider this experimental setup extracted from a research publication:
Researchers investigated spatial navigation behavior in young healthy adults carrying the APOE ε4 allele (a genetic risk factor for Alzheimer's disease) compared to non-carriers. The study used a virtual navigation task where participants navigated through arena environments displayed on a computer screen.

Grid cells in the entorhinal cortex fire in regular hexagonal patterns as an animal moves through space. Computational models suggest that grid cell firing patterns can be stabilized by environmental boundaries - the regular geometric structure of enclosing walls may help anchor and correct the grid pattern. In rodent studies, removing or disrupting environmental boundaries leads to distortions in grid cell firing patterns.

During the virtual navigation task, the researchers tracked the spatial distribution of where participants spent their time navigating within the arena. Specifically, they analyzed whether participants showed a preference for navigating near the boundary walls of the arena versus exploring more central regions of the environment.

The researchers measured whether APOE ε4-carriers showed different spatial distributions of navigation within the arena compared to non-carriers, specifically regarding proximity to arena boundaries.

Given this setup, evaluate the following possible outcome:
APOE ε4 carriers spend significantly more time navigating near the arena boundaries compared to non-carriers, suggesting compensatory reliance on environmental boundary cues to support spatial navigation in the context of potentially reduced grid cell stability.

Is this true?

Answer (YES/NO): NO